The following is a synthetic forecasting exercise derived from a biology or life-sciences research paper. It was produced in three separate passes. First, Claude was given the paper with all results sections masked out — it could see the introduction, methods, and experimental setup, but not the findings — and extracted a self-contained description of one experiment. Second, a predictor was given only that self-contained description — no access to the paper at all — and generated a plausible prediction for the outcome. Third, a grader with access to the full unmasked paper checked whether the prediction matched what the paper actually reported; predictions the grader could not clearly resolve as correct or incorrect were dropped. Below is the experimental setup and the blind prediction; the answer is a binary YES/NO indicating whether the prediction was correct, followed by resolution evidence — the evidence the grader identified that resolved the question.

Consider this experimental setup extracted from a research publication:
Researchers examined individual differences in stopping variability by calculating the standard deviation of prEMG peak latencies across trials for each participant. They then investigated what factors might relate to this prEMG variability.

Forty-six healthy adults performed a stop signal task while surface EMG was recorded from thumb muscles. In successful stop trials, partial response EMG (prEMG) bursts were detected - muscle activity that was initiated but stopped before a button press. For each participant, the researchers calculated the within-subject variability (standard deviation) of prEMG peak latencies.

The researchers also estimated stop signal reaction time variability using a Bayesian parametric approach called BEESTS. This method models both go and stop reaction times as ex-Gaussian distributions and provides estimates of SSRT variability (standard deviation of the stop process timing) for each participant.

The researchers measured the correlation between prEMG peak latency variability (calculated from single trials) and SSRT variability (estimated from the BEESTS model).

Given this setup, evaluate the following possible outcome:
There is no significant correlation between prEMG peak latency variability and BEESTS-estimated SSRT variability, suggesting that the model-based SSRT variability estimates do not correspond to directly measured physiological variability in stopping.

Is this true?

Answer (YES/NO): NO